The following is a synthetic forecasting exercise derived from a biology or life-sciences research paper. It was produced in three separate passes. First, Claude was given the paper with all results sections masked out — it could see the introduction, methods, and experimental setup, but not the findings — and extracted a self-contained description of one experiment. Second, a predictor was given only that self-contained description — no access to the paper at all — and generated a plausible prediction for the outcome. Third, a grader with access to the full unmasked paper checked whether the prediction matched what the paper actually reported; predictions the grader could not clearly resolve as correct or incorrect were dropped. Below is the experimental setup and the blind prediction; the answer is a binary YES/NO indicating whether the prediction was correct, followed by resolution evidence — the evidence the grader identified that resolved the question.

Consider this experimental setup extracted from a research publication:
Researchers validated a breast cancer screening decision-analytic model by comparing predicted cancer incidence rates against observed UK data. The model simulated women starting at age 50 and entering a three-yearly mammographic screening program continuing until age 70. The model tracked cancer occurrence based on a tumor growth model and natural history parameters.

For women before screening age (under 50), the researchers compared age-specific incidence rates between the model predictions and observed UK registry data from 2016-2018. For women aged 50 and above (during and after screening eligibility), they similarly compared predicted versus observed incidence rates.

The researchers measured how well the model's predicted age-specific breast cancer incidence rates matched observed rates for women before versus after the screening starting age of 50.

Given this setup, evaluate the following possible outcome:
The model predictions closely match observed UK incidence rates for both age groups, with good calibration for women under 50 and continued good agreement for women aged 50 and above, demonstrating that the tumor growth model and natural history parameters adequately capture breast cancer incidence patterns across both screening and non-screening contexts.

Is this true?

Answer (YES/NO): NO